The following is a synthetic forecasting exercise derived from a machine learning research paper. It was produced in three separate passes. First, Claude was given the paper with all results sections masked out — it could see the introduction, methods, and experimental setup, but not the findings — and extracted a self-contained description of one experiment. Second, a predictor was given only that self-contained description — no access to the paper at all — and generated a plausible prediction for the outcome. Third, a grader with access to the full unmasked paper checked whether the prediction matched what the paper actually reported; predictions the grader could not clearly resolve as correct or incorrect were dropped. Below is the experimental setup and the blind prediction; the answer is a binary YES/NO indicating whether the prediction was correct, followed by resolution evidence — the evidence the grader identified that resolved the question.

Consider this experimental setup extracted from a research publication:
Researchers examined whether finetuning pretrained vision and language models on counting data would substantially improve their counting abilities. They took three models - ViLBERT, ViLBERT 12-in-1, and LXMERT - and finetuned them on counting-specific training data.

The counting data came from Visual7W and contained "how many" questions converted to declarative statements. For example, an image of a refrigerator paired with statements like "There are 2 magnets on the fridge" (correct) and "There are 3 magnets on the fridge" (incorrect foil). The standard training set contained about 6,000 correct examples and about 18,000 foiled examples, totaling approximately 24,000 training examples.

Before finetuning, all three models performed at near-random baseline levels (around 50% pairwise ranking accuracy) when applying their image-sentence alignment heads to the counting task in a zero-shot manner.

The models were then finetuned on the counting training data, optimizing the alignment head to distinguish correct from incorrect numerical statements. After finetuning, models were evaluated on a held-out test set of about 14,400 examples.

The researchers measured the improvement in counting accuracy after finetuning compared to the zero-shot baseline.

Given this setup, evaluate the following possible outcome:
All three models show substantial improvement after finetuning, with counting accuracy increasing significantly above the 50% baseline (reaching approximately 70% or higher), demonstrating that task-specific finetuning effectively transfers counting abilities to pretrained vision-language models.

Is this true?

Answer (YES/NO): NO